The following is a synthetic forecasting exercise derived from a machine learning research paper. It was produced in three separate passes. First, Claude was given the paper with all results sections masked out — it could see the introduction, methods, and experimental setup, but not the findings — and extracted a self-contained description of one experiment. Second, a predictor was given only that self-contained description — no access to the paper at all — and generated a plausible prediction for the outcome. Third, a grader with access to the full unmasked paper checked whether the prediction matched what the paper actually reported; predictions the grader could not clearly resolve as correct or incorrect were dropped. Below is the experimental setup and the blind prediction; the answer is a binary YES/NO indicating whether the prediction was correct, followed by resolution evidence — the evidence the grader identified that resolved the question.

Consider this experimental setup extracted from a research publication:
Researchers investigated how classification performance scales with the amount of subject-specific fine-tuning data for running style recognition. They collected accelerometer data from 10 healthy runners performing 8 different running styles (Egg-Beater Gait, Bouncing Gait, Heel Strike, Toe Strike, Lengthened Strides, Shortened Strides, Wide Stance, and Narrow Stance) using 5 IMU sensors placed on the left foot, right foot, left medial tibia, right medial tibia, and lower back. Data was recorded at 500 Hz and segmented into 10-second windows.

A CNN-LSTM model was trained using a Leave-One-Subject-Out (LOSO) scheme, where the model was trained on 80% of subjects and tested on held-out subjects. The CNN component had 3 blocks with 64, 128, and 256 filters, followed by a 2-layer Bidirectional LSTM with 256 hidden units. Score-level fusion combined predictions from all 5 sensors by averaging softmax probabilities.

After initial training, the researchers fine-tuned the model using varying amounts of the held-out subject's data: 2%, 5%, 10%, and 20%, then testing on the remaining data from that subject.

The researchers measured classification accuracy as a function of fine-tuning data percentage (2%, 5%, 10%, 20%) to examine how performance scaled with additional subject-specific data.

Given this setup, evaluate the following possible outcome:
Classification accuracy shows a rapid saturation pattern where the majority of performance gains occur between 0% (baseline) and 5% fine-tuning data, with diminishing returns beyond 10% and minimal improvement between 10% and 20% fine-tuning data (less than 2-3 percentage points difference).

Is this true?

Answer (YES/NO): NO